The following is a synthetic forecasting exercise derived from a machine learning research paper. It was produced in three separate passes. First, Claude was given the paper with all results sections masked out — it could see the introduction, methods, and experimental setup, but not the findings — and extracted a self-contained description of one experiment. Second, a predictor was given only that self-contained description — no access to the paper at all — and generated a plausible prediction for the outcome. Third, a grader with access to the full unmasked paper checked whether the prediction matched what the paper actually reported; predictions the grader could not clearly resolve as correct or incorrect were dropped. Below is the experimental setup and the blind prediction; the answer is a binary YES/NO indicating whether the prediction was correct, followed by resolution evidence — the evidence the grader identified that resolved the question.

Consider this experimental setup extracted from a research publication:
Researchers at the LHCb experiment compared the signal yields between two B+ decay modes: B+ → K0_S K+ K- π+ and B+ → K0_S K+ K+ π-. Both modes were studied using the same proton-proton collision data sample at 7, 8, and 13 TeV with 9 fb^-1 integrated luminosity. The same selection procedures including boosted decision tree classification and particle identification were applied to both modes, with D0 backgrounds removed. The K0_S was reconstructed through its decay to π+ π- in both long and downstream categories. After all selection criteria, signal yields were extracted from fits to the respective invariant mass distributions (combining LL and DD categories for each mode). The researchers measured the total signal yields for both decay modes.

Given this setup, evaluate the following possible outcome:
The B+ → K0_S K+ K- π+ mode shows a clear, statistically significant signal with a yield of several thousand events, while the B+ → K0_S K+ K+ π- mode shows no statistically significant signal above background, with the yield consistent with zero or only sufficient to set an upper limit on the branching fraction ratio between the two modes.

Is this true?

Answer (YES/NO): NO